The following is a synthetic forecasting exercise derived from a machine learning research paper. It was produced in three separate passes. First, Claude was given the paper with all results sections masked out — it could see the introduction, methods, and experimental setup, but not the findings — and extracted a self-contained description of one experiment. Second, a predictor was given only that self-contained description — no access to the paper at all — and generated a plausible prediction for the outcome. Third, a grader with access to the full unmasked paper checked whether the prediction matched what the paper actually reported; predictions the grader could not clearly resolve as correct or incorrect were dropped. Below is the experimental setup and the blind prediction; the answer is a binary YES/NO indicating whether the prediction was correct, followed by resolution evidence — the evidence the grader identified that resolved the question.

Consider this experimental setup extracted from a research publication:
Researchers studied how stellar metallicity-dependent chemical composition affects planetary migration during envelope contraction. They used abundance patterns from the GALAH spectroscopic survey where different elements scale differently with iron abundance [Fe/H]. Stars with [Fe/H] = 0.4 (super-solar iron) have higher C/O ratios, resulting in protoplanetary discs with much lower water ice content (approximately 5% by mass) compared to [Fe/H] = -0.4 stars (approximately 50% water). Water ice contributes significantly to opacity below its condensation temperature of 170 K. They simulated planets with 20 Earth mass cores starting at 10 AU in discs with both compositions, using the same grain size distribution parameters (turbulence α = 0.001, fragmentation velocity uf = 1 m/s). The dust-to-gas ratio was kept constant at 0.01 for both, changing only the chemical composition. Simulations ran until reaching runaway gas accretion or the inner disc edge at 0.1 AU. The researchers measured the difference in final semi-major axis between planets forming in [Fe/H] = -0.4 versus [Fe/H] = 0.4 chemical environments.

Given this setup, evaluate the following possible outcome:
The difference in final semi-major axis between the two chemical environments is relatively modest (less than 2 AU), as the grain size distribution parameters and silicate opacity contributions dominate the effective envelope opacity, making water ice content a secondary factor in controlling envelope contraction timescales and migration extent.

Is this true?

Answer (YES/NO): NO